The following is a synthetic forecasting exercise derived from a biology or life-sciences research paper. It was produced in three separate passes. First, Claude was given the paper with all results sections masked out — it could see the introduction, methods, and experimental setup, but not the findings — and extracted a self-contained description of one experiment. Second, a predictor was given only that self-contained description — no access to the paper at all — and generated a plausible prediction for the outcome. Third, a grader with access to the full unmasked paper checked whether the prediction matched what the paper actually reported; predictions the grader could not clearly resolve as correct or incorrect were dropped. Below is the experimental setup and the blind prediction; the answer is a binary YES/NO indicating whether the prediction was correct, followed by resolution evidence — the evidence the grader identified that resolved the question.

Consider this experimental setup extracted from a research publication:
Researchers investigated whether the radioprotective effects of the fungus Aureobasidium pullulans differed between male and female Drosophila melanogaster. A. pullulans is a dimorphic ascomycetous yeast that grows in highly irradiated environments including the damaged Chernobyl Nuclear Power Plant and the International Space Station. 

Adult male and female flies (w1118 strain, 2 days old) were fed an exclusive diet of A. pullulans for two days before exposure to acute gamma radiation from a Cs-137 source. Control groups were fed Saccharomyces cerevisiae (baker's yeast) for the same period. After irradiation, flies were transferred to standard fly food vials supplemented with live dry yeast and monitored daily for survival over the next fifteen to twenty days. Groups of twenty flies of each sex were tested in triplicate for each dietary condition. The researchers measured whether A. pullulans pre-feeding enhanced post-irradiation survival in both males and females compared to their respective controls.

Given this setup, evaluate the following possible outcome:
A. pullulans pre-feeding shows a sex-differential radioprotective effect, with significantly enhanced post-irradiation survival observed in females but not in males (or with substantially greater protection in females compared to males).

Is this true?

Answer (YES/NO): NO